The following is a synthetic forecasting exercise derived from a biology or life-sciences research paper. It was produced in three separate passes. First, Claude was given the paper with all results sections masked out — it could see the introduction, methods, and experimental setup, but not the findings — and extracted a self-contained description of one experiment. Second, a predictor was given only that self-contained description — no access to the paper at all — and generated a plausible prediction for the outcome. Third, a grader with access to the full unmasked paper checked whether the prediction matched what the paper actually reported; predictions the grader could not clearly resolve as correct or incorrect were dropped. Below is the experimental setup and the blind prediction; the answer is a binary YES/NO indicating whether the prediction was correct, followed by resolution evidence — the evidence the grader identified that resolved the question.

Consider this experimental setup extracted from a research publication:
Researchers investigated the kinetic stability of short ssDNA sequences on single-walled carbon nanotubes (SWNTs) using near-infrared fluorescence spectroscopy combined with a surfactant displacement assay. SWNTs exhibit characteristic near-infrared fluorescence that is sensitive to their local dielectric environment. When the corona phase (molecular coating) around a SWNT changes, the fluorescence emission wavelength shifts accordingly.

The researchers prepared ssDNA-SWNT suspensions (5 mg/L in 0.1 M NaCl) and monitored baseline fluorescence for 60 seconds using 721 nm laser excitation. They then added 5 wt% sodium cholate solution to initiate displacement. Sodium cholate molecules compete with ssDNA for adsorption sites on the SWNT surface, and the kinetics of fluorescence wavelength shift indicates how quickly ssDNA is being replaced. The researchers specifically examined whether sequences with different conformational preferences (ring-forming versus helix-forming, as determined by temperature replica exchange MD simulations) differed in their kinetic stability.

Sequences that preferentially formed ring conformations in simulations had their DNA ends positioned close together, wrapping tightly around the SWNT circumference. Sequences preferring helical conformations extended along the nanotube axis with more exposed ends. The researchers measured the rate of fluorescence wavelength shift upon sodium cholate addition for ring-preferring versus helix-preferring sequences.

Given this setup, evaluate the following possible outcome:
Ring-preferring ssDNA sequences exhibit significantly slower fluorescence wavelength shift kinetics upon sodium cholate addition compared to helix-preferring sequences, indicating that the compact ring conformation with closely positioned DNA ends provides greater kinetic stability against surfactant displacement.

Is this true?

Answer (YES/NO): NO